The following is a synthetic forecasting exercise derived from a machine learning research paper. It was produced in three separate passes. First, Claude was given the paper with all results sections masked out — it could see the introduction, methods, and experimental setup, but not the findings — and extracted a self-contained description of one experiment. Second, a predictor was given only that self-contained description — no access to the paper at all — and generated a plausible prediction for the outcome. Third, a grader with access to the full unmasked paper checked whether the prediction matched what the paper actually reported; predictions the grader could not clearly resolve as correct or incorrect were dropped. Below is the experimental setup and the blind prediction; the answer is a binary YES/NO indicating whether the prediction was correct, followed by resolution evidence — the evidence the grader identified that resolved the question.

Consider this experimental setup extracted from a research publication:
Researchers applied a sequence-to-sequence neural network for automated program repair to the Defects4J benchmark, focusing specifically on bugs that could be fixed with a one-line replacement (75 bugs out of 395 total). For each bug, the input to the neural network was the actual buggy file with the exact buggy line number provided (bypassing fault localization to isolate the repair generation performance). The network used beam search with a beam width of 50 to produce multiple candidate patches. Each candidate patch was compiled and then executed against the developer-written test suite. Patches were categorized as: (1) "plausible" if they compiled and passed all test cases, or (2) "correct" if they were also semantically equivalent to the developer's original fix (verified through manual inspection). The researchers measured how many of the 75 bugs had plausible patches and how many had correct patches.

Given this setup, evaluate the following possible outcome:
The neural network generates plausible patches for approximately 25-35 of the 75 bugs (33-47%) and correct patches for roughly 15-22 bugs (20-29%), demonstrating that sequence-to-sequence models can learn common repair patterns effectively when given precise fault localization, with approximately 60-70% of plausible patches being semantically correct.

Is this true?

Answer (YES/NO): NO